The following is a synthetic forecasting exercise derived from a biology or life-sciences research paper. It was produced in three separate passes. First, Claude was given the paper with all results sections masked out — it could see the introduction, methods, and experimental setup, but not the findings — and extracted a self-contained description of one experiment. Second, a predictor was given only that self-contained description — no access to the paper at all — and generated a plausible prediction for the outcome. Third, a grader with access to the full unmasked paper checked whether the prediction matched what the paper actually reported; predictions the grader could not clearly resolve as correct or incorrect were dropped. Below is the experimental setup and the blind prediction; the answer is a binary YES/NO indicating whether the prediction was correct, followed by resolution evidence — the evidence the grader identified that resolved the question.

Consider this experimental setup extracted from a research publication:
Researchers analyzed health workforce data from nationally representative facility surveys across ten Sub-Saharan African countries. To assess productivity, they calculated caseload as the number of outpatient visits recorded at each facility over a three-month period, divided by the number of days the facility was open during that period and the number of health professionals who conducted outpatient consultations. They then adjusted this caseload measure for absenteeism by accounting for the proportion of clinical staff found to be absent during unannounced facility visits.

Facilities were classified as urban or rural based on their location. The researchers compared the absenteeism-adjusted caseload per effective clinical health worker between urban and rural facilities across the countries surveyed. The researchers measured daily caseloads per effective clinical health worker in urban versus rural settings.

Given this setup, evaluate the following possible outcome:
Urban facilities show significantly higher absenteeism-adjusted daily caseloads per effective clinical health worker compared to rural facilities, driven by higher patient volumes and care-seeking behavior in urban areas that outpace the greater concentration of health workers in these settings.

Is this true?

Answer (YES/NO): NO